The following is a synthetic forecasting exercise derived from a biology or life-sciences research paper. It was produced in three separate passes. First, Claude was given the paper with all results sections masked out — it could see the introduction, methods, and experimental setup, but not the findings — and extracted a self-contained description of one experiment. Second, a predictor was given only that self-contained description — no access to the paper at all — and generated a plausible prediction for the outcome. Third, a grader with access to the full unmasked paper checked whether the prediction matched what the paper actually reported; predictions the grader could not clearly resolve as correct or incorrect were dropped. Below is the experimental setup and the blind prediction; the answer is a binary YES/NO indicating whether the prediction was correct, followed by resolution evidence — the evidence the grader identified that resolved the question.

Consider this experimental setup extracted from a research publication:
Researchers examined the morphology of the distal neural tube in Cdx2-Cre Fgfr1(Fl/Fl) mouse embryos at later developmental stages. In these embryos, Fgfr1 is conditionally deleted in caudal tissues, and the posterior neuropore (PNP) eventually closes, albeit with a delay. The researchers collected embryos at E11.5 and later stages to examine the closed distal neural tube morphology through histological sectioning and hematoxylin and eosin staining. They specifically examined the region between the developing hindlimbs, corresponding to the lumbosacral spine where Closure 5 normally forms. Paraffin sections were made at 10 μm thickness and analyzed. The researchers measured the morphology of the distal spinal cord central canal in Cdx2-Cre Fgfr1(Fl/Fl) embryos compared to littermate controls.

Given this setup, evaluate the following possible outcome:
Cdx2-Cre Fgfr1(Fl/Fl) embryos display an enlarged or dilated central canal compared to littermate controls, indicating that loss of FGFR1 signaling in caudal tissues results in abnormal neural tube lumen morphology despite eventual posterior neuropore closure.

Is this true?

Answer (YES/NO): YES